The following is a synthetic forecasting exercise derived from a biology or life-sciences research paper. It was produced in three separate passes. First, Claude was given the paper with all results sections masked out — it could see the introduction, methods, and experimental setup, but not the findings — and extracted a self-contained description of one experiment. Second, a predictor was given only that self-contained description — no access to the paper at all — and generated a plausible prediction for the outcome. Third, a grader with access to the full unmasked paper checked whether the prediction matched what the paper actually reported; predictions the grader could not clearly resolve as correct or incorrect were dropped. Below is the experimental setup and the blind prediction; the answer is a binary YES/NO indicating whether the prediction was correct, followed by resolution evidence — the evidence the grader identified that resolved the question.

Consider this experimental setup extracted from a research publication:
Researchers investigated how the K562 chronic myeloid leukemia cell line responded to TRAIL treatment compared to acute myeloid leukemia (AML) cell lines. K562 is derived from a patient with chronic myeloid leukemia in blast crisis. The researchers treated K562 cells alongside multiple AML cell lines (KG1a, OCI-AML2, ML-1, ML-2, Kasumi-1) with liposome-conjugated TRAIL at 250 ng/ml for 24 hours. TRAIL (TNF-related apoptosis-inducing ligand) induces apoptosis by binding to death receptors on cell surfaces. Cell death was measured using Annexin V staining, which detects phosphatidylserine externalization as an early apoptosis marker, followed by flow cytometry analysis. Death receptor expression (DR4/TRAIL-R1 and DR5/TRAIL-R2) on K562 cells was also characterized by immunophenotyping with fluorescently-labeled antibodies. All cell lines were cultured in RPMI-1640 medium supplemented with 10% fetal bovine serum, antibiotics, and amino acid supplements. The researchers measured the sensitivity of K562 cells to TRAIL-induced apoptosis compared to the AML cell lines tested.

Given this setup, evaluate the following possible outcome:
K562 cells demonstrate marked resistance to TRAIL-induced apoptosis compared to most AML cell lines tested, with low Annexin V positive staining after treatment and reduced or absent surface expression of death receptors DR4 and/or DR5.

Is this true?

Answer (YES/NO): NO